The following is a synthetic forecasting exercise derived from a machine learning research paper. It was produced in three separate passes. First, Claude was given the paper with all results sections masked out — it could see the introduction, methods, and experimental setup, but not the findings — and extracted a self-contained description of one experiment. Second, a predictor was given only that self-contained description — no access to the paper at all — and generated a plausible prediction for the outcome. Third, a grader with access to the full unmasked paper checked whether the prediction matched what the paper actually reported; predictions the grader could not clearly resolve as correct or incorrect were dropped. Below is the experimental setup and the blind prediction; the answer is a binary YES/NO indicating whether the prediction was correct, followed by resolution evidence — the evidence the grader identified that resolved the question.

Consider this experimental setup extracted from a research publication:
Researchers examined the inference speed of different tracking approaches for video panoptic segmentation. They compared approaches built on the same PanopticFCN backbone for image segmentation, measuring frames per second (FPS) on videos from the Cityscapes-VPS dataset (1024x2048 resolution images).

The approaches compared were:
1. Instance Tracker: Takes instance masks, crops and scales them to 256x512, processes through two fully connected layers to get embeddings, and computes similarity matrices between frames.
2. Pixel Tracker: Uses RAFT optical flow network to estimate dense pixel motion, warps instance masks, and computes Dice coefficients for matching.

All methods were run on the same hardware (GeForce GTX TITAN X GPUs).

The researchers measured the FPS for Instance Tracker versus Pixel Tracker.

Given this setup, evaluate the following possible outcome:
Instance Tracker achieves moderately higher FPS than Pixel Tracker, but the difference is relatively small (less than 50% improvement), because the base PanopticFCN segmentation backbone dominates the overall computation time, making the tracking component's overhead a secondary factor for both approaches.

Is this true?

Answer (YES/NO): YES